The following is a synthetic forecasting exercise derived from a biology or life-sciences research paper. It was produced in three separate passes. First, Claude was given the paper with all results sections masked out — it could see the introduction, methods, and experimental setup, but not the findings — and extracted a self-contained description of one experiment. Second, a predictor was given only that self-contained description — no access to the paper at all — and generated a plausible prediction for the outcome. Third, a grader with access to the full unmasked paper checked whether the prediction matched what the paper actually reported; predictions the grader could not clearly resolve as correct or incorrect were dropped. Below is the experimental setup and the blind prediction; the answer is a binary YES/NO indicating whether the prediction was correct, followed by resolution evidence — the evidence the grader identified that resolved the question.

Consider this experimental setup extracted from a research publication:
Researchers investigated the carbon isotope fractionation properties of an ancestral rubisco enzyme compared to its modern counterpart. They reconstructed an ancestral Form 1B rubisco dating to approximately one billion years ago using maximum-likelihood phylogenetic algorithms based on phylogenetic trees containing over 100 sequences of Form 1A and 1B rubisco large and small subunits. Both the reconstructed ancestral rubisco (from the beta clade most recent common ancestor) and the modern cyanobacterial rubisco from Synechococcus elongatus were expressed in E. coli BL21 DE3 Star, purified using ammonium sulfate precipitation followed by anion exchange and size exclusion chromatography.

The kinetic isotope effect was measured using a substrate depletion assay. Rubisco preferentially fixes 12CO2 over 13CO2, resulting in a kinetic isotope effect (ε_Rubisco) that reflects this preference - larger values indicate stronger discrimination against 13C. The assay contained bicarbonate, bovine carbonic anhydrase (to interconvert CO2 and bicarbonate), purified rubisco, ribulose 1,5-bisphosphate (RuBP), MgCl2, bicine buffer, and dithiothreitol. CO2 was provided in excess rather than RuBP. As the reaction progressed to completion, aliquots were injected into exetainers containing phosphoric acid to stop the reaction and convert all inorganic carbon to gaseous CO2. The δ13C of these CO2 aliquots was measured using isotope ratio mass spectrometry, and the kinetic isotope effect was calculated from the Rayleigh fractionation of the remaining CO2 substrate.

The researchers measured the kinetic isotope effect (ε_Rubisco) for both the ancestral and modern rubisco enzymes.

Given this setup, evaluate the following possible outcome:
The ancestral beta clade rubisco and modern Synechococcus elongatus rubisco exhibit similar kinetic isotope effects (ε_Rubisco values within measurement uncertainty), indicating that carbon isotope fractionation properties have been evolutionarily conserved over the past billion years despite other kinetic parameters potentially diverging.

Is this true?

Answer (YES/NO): NO